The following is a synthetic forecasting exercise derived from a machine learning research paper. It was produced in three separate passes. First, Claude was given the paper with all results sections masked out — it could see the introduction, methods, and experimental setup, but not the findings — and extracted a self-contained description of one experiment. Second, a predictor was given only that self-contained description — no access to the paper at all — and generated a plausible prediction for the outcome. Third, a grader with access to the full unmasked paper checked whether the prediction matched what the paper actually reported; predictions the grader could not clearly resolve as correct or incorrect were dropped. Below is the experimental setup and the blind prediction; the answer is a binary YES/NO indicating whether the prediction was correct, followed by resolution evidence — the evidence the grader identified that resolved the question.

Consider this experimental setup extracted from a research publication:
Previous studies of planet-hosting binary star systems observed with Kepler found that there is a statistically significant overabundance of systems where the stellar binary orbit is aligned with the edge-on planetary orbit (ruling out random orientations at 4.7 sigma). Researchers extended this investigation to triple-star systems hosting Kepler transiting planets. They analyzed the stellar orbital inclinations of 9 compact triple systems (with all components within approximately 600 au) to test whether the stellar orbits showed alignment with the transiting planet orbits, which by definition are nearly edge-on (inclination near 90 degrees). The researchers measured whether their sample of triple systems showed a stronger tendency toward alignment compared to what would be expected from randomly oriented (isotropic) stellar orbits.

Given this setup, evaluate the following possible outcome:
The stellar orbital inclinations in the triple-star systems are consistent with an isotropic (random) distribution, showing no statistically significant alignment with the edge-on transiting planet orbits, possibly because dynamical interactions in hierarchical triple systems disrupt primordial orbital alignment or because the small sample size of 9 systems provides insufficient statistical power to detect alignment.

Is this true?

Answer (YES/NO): YES